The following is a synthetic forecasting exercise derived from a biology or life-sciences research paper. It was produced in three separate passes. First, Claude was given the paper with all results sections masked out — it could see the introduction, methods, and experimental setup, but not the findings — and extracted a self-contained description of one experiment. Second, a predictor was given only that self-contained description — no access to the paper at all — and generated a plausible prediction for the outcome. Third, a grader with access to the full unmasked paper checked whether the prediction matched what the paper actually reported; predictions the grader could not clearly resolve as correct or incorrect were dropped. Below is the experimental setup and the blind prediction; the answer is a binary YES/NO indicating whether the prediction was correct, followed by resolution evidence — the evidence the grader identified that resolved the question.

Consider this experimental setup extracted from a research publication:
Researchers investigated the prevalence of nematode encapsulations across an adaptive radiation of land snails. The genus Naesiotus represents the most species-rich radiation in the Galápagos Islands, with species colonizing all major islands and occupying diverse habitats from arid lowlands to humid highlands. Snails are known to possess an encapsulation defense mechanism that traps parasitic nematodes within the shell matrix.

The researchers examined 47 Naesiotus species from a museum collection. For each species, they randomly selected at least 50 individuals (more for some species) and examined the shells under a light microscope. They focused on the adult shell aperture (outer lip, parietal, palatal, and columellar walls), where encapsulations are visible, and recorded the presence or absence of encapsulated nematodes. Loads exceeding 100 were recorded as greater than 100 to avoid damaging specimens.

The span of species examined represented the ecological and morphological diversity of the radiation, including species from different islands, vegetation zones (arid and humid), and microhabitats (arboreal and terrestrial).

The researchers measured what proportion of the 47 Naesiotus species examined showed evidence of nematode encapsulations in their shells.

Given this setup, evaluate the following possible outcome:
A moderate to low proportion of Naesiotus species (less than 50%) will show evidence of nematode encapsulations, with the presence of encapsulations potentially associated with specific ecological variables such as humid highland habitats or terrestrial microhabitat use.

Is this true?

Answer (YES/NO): NO